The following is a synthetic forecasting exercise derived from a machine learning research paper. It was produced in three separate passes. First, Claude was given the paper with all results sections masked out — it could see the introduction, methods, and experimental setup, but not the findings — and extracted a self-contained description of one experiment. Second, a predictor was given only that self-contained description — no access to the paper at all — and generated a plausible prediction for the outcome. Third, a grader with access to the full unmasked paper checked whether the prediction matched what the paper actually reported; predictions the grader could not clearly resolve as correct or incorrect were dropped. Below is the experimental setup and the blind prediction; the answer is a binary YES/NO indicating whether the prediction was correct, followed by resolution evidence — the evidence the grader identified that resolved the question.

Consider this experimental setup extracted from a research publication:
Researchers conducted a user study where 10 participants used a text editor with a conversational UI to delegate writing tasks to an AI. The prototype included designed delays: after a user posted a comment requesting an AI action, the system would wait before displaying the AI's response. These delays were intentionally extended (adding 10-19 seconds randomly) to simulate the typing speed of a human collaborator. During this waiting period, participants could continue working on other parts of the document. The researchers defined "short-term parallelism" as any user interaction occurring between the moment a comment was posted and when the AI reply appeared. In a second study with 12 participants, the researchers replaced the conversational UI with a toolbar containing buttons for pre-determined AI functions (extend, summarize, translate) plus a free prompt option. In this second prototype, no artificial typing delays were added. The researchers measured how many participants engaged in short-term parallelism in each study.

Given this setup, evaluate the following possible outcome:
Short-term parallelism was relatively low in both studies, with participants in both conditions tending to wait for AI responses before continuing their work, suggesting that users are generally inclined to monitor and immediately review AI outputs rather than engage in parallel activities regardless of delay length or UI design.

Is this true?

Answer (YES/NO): NO